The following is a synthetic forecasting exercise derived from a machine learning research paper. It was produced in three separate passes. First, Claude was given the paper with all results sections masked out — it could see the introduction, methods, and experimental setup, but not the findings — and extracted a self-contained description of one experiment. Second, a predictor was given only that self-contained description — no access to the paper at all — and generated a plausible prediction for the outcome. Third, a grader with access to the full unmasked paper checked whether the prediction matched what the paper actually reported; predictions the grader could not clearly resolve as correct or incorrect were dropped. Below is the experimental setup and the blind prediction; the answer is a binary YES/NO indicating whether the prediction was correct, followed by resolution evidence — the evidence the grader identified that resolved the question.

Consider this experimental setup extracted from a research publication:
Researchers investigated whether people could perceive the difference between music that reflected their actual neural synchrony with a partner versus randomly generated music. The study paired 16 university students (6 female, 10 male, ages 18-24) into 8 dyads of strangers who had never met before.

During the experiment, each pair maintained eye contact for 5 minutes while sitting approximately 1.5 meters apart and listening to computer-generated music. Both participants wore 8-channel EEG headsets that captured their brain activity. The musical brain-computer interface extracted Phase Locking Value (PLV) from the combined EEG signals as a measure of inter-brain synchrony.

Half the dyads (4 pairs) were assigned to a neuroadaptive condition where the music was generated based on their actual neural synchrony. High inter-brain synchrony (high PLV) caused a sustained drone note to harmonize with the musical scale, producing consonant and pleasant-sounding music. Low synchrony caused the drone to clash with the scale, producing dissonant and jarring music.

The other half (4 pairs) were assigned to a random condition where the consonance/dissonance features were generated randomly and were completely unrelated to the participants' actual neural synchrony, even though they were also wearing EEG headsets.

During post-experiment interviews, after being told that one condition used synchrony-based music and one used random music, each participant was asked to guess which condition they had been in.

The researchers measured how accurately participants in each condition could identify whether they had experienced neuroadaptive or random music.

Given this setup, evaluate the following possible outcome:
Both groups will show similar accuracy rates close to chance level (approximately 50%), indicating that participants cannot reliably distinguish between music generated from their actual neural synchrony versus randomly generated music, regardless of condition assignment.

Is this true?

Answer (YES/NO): NO